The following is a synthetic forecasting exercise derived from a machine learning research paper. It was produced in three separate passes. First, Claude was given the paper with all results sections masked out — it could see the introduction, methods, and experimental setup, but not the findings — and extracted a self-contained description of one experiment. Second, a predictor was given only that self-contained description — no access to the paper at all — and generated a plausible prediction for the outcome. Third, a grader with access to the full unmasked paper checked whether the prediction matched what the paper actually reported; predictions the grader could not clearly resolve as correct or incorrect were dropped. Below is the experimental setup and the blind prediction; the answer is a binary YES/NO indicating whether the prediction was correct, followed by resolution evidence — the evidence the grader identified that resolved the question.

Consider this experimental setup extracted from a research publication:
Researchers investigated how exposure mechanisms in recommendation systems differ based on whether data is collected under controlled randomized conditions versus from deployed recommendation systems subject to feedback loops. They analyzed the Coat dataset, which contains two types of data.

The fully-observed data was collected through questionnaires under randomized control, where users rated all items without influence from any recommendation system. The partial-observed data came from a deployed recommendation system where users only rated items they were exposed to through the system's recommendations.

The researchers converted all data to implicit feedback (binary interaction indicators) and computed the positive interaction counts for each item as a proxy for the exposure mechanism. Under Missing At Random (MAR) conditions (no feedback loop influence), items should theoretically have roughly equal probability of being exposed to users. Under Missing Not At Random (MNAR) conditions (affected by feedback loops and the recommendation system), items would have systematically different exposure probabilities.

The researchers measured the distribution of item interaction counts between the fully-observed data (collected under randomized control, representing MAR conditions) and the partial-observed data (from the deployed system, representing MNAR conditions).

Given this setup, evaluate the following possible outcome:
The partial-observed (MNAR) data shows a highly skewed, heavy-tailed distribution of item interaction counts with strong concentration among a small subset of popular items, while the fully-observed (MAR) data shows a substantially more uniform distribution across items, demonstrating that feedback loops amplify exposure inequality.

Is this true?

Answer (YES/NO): YES